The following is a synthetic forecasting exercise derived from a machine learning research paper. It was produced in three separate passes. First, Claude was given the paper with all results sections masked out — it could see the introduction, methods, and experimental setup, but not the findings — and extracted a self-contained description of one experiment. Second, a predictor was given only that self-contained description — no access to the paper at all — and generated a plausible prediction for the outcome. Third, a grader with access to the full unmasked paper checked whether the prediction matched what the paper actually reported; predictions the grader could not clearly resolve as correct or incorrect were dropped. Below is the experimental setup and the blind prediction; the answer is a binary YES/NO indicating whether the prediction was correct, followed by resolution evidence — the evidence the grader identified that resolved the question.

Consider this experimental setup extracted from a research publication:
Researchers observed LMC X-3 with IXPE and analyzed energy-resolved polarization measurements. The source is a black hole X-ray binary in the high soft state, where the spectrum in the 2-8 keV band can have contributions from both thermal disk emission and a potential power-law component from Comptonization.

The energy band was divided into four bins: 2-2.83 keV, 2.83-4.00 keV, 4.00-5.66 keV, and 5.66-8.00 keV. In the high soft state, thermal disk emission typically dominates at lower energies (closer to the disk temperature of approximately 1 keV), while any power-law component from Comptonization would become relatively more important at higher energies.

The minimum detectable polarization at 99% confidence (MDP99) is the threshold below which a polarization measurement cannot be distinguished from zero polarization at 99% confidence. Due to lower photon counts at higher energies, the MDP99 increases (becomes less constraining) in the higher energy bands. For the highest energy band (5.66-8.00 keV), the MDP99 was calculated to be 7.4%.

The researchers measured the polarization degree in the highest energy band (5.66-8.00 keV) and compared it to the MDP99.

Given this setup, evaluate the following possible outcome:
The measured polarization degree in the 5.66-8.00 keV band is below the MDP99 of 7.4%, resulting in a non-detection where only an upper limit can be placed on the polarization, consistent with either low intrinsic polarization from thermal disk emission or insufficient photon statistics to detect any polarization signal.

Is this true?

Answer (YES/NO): NO